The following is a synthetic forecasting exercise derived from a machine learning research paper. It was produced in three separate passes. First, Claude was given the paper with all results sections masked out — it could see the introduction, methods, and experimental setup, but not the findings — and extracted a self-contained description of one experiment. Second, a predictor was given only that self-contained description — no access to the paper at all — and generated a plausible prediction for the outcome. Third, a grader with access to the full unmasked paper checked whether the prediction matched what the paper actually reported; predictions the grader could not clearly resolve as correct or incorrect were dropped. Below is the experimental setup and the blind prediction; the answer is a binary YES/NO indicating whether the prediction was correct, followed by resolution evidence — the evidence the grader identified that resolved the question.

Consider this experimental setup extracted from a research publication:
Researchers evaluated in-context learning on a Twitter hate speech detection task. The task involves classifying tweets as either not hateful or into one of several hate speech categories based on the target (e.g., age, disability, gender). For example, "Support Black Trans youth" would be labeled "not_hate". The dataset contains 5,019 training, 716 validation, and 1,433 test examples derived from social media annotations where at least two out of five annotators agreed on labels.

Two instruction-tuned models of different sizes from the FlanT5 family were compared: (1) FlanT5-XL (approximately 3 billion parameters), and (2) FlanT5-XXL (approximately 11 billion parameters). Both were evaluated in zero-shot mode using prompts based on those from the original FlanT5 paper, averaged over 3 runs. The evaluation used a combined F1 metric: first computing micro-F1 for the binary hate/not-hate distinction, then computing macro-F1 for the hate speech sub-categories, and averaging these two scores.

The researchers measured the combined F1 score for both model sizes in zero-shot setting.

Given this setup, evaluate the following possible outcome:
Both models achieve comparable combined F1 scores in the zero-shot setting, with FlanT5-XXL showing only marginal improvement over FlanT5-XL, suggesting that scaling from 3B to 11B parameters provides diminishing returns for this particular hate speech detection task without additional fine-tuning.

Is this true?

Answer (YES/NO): NO